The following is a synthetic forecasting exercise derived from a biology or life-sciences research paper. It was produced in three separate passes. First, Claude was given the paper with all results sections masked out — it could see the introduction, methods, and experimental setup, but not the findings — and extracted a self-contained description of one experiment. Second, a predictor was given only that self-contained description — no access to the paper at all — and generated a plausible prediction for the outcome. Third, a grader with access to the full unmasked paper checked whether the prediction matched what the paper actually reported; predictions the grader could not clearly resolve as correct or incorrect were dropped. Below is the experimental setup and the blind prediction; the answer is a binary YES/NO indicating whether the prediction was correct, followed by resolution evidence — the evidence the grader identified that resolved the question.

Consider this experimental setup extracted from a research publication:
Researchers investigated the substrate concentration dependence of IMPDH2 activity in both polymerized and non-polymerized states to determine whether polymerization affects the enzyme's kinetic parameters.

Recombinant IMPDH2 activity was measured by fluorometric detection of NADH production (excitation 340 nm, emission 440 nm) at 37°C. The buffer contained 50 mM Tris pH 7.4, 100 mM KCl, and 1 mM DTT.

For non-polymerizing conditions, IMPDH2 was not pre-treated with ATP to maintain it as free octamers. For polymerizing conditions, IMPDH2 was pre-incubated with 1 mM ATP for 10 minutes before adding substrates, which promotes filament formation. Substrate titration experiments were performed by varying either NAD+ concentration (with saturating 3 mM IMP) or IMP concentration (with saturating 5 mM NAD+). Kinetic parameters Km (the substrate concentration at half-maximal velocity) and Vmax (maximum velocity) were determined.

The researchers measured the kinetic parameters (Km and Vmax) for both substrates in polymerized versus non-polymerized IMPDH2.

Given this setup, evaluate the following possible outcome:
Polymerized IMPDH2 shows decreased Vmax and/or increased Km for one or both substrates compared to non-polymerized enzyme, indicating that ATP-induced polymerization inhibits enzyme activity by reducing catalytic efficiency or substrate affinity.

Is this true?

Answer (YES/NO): NO